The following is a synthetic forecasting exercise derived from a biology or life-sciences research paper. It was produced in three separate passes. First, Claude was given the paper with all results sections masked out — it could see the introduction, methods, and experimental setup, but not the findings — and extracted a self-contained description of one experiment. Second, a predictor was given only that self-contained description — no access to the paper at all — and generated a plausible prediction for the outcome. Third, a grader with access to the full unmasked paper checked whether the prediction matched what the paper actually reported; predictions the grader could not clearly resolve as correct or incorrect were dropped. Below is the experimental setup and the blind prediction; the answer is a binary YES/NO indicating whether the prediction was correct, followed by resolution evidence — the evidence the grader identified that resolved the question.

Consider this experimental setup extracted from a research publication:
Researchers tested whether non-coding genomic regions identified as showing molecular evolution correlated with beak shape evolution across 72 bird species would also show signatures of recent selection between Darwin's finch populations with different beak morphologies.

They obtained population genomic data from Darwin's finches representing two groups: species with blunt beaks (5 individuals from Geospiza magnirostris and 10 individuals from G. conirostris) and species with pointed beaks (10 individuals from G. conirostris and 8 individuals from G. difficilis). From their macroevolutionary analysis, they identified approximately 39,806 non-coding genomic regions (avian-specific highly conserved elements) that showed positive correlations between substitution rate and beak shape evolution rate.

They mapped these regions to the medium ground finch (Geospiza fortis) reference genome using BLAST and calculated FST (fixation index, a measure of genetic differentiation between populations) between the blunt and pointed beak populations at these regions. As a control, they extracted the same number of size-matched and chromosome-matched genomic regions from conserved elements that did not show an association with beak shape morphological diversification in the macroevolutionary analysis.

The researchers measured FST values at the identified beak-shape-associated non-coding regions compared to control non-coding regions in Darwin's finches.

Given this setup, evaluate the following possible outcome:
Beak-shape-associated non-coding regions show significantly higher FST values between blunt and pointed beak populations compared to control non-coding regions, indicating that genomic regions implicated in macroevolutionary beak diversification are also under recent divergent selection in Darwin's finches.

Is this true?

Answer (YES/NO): YES